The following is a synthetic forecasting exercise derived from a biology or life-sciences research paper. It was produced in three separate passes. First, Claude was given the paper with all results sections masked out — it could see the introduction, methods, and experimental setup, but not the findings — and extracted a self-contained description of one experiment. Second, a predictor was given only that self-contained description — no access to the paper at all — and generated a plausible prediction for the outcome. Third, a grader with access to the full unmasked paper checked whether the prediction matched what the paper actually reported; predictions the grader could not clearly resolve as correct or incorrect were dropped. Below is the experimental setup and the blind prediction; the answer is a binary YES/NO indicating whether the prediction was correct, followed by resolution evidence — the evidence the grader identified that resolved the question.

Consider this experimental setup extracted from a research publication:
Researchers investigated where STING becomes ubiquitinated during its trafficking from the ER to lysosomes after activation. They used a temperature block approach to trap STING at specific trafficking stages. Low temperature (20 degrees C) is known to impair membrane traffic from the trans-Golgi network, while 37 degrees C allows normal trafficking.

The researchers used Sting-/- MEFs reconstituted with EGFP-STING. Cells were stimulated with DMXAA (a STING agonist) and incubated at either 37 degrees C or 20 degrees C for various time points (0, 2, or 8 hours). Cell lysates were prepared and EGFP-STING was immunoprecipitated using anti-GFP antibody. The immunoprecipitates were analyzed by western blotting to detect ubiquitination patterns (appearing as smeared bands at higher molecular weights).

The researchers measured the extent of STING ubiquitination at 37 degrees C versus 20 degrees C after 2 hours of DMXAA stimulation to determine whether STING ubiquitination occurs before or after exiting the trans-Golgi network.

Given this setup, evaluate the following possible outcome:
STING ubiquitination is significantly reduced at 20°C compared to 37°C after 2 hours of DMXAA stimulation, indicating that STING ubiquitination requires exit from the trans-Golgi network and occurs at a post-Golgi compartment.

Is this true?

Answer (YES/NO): YES